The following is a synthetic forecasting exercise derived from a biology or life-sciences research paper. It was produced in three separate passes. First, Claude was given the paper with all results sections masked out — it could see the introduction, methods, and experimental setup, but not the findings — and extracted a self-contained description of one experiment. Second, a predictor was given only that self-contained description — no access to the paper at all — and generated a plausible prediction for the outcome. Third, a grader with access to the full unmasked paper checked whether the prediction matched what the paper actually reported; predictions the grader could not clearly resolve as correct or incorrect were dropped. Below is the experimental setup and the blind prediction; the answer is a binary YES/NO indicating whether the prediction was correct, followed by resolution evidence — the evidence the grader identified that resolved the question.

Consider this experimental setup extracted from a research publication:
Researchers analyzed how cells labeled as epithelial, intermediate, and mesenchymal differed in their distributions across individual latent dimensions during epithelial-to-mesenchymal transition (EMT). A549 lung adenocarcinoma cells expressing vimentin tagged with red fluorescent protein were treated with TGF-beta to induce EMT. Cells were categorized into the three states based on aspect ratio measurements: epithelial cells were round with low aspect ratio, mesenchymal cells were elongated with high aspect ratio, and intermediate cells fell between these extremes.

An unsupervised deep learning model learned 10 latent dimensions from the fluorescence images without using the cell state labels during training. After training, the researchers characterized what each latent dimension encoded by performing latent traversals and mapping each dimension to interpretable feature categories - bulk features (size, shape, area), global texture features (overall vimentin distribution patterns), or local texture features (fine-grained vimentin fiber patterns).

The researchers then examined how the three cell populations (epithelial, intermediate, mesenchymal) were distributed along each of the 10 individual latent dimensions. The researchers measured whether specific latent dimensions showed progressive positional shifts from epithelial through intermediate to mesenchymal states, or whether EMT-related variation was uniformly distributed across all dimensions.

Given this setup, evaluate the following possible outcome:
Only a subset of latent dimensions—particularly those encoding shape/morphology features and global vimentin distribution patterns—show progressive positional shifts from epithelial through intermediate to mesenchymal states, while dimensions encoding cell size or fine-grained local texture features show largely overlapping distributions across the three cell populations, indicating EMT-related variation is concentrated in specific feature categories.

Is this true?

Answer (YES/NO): NO